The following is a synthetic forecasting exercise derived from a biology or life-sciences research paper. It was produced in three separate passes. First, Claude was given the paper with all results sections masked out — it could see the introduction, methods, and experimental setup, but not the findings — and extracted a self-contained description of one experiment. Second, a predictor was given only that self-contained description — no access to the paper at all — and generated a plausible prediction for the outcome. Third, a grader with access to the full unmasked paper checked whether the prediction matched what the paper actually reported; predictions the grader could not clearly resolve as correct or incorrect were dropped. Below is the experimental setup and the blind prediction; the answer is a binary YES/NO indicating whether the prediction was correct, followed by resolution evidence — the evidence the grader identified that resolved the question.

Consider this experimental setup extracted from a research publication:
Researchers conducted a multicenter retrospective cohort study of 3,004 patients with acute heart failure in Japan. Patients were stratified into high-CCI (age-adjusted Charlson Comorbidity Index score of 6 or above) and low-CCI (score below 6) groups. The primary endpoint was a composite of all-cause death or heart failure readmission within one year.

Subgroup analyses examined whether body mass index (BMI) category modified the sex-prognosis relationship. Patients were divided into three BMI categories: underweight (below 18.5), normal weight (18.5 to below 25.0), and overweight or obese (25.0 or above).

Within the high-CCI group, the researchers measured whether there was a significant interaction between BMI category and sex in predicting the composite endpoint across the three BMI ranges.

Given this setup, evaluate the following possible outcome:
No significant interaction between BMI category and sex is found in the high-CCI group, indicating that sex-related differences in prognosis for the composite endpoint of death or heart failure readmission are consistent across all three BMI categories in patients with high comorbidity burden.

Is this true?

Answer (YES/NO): YES